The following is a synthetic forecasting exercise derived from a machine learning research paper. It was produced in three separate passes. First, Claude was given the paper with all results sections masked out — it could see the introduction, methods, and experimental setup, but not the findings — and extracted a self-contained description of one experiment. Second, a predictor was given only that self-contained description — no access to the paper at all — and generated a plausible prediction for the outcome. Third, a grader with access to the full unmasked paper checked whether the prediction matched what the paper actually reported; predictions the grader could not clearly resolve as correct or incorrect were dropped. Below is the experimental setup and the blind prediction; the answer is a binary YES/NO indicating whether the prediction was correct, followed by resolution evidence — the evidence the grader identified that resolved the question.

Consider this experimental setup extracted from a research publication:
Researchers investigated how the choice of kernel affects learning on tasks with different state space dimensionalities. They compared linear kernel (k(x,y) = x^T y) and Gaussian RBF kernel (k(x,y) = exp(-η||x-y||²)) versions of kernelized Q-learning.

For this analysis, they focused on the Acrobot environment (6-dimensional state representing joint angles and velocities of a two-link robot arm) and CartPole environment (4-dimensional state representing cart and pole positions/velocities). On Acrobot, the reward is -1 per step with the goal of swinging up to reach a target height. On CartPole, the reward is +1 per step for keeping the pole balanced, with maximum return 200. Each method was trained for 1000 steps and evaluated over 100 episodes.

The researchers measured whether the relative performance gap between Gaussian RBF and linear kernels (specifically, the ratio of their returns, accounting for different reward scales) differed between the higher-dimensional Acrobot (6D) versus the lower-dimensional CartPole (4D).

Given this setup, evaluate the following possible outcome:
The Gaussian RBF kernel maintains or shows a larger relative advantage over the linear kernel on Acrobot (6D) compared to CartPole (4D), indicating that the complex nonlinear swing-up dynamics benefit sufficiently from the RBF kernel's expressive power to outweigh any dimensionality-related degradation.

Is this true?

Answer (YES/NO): NO